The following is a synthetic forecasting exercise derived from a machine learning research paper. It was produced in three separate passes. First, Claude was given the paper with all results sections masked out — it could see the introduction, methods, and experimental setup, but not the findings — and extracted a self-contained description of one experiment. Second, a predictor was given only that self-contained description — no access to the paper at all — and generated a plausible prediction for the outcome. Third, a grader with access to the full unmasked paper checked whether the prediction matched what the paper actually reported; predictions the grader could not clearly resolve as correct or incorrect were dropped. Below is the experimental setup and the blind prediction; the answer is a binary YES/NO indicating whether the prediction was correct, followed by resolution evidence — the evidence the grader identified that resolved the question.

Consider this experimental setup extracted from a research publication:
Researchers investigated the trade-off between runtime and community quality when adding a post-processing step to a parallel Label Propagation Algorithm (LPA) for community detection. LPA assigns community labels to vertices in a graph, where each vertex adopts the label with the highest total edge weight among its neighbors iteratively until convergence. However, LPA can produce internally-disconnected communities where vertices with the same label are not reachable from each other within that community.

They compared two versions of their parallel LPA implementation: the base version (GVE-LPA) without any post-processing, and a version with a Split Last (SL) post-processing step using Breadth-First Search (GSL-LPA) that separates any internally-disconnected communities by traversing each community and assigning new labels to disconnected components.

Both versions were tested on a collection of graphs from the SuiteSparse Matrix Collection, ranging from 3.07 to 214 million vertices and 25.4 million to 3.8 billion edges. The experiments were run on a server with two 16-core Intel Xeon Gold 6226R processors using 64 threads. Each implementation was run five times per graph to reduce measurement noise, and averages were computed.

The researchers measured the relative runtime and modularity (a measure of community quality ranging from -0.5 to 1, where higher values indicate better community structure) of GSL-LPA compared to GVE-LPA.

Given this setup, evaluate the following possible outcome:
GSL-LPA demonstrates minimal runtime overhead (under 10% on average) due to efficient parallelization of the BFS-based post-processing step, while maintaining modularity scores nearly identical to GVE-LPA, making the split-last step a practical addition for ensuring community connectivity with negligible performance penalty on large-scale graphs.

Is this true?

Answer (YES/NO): NO